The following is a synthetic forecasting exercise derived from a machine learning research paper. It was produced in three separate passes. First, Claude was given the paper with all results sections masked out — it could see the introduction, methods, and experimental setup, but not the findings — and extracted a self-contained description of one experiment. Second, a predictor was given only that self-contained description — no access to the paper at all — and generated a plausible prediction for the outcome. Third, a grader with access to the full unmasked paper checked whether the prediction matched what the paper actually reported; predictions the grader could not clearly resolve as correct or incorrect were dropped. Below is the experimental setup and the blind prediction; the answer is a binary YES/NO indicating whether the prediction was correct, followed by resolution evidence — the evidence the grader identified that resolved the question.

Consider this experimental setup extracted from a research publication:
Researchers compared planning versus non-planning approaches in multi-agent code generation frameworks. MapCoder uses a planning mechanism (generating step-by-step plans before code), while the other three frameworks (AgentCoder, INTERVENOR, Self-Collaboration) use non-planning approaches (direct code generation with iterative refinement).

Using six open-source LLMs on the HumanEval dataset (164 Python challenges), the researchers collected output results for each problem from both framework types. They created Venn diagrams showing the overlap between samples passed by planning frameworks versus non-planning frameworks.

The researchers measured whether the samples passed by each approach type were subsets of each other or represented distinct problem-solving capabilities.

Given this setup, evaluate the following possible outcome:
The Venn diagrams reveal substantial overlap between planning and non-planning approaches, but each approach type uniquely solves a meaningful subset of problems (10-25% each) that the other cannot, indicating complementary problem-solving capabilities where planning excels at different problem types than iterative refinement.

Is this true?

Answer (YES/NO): YES